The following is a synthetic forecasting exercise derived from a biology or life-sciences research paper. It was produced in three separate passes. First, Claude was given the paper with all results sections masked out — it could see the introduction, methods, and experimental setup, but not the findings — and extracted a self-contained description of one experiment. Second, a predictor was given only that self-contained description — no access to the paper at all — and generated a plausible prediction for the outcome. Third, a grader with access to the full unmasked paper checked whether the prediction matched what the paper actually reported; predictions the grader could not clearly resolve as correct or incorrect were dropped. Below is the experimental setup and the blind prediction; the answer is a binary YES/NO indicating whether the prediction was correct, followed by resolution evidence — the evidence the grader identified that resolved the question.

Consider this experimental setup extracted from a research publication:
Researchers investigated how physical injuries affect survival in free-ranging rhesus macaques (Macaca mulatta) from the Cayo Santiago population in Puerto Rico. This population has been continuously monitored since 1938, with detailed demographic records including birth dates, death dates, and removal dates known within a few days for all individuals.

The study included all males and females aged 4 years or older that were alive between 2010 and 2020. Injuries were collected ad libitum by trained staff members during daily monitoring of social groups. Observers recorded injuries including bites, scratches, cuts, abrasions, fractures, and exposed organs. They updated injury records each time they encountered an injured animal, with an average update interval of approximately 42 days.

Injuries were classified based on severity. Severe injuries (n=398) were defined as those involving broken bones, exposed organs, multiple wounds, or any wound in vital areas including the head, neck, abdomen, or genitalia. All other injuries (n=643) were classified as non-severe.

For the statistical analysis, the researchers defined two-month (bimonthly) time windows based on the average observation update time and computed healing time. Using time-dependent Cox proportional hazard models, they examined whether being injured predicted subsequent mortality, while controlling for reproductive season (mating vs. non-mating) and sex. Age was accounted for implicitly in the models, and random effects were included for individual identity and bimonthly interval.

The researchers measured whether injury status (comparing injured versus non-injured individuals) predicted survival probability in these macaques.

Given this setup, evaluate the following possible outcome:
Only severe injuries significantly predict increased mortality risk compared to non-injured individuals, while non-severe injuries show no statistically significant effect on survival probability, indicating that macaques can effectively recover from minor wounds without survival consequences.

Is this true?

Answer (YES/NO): NO